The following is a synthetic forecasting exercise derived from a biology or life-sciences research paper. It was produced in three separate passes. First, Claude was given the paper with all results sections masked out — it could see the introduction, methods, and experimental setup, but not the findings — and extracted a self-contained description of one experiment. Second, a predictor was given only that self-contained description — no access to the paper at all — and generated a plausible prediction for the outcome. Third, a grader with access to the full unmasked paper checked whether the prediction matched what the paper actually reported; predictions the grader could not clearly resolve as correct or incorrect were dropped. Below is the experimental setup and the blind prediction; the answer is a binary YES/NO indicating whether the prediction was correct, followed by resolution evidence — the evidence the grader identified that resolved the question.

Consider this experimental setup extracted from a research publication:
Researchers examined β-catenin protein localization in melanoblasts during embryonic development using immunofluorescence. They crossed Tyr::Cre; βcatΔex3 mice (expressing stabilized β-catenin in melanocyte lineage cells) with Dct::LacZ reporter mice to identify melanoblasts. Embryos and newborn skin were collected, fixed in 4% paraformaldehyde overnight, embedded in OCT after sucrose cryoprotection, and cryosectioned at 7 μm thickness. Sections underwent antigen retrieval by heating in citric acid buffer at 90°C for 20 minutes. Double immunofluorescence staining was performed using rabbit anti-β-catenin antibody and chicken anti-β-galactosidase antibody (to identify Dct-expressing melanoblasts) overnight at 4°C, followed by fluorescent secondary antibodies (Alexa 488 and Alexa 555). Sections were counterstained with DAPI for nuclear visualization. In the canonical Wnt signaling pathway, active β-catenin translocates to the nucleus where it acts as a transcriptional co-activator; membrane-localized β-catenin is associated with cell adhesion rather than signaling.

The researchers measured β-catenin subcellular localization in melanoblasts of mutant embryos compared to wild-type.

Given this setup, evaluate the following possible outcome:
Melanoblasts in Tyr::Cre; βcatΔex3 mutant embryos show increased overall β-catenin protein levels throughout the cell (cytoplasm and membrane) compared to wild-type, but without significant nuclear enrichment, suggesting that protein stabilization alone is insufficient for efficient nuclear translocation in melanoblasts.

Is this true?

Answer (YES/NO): NO